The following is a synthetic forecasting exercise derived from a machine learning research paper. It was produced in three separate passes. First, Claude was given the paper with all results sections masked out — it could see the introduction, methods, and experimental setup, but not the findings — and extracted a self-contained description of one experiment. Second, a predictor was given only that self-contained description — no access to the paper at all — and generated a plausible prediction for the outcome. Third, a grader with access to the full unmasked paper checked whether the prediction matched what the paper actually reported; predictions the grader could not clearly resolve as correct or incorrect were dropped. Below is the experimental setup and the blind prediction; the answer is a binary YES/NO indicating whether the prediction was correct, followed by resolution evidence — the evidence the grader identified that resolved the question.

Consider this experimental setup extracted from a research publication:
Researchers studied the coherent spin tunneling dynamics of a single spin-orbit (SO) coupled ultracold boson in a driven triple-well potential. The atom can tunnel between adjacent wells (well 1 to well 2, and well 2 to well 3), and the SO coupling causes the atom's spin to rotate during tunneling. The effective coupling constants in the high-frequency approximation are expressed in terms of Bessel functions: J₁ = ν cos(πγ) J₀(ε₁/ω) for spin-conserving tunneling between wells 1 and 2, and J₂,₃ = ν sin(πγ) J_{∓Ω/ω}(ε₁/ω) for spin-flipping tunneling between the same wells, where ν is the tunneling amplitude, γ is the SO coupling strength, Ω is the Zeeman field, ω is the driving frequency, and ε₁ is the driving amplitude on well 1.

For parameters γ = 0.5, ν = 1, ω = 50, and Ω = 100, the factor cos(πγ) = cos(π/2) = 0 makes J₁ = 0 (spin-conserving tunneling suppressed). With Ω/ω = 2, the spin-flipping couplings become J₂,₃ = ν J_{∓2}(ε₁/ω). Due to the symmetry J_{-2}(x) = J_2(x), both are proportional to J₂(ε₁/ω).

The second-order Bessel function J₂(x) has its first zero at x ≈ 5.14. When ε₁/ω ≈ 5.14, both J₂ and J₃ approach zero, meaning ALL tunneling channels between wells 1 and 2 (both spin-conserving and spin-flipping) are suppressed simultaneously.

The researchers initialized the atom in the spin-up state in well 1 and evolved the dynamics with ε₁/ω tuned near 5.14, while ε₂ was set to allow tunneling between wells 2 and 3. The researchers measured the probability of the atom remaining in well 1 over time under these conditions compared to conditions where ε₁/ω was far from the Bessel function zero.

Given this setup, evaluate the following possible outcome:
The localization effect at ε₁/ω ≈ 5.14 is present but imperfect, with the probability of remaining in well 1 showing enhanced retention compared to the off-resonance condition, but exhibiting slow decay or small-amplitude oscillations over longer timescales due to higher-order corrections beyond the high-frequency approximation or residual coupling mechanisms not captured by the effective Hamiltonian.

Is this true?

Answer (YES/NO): NO